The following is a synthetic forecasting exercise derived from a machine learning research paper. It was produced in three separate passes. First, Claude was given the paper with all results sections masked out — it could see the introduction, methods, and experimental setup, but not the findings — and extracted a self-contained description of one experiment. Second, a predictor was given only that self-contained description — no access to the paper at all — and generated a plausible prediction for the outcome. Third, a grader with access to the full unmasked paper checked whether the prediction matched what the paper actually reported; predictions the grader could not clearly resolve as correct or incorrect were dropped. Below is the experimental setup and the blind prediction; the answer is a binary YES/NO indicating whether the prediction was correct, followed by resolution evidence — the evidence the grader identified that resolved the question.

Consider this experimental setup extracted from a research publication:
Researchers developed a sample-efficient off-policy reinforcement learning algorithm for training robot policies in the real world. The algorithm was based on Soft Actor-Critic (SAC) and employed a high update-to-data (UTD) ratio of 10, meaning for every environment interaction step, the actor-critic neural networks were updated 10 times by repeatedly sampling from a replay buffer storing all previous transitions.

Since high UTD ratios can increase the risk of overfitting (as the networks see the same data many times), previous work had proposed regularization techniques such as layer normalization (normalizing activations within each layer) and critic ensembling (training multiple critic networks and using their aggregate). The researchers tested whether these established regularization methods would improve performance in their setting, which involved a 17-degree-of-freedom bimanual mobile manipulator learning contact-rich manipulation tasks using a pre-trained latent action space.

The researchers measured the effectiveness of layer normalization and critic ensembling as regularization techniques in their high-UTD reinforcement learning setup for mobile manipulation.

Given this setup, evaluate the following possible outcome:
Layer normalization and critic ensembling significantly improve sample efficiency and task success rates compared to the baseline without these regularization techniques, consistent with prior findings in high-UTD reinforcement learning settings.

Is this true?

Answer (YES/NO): NO